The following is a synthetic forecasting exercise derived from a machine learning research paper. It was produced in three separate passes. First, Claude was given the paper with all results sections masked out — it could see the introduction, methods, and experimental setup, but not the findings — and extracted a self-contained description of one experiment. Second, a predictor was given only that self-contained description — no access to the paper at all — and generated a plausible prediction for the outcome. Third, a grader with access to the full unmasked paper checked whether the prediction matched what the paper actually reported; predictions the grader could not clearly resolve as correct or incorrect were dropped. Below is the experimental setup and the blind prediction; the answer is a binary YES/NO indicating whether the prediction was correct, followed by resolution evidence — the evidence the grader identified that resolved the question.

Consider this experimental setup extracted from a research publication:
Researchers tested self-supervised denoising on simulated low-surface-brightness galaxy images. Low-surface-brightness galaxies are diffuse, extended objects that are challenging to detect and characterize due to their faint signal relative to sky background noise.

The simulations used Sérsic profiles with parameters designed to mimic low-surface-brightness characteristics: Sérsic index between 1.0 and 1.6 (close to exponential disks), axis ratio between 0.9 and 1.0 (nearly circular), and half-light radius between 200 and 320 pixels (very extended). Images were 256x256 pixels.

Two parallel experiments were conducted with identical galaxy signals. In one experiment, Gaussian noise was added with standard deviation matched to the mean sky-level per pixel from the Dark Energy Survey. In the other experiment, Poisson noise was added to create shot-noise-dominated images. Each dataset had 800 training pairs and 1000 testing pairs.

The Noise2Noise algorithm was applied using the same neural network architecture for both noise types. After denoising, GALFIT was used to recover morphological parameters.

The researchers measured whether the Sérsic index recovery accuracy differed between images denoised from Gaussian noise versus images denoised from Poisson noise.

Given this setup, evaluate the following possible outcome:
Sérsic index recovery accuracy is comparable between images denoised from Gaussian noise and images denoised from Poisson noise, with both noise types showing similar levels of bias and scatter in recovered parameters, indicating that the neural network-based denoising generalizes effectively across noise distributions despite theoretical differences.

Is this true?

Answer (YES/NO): NO